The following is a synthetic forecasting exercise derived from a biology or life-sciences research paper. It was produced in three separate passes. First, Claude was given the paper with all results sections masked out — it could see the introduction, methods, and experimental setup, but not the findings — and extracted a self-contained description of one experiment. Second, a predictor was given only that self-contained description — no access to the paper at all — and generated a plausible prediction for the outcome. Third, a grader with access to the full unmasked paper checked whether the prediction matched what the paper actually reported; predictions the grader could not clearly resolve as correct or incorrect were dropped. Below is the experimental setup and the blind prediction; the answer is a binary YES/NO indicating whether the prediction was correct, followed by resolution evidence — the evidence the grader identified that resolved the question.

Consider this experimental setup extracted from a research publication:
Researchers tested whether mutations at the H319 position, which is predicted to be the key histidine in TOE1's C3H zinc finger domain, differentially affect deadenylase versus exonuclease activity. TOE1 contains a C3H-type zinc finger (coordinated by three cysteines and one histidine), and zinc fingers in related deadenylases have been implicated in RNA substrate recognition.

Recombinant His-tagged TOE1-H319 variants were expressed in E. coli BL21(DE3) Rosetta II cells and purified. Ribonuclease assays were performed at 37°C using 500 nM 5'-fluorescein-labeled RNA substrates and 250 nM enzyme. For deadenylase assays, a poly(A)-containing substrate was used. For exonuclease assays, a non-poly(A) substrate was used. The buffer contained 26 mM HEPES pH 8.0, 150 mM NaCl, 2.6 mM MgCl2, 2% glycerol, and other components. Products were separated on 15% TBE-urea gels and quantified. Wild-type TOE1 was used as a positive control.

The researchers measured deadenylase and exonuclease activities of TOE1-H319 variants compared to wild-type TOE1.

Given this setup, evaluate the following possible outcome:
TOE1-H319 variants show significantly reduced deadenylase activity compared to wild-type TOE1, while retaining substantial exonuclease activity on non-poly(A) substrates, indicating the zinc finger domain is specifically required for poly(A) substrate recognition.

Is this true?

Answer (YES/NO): NO